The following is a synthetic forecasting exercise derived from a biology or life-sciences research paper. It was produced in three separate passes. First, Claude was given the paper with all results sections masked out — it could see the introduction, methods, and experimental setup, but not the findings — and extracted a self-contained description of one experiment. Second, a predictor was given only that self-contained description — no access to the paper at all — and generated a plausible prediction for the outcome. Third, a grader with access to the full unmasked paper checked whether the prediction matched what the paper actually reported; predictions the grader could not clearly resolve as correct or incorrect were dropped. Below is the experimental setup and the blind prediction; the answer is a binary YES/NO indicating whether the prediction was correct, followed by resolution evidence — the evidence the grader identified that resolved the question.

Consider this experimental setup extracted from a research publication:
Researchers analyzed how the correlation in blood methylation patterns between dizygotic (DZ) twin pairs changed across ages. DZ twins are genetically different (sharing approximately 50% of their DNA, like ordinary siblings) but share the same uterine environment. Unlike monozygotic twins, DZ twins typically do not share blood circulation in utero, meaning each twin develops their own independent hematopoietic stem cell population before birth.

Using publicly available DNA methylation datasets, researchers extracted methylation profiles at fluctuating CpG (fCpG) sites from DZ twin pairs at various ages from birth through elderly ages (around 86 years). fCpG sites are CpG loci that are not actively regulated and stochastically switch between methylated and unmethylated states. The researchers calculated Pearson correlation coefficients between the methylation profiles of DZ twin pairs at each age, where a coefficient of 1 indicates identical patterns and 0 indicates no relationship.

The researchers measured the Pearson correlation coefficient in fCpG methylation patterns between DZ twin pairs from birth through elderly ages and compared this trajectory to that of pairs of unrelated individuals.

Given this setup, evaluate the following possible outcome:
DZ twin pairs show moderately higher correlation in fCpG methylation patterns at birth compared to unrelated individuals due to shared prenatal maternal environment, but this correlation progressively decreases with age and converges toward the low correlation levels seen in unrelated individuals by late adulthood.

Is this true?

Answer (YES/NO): YES